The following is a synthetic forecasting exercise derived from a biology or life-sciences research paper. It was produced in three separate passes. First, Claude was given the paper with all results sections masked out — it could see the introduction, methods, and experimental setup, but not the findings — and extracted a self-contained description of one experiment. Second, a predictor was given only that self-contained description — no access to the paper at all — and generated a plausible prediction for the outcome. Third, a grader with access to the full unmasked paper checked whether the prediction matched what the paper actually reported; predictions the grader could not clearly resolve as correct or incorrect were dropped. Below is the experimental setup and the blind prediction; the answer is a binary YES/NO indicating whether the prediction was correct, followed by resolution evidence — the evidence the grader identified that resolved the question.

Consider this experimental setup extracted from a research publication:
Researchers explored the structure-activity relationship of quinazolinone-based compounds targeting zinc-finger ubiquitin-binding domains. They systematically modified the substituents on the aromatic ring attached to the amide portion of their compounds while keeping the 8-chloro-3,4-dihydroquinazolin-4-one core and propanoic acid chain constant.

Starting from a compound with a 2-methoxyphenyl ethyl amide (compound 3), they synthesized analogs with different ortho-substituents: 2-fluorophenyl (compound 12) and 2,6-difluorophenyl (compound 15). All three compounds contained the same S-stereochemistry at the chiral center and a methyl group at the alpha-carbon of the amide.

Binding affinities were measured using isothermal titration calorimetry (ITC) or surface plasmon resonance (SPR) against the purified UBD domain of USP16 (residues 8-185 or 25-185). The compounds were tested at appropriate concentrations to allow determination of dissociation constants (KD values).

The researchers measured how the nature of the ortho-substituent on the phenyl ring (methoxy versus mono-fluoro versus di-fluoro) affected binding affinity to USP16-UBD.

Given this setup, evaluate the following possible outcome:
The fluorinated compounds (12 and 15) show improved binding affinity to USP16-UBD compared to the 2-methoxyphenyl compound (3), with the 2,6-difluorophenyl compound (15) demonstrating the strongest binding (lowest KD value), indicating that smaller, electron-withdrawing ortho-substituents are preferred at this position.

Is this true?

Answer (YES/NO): YES